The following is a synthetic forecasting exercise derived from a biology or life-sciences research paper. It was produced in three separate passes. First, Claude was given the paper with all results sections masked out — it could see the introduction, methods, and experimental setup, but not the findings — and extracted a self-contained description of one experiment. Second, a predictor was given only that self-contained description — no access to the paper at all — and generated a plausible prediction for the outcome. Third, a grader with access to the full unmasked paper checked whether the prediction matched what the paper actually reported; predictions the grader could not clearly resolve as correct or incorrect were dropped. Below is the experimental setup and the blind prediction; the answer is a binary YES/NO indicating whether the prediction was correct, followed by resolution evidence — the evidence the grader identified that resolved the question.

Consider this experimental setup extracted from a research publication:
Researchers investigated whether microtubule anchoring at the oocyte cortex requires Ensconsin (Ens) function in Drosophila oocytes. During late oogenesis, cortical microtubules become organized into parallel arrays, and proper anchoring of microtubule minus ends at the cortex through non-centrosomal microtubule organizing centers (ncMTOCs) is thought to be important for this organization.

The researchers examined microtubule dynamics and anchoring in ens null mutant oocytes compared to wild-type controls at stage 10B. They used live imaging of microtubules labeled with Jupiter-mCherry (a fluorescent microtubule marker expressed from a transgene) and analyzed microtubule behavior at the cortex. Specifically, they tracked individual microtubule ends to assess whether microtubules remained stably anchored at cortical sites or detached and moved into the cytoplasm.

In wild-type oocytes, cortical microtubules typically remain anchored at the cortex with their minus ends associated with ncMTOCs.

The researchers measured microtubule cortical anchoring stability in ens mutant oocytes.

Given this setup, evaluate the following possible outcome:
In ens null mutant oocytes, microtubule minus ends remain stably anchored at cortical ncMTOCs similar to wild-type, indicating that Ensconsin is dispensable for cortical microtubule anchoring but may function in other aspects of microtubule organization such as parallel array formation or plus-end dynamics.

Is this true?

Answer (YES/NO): NO